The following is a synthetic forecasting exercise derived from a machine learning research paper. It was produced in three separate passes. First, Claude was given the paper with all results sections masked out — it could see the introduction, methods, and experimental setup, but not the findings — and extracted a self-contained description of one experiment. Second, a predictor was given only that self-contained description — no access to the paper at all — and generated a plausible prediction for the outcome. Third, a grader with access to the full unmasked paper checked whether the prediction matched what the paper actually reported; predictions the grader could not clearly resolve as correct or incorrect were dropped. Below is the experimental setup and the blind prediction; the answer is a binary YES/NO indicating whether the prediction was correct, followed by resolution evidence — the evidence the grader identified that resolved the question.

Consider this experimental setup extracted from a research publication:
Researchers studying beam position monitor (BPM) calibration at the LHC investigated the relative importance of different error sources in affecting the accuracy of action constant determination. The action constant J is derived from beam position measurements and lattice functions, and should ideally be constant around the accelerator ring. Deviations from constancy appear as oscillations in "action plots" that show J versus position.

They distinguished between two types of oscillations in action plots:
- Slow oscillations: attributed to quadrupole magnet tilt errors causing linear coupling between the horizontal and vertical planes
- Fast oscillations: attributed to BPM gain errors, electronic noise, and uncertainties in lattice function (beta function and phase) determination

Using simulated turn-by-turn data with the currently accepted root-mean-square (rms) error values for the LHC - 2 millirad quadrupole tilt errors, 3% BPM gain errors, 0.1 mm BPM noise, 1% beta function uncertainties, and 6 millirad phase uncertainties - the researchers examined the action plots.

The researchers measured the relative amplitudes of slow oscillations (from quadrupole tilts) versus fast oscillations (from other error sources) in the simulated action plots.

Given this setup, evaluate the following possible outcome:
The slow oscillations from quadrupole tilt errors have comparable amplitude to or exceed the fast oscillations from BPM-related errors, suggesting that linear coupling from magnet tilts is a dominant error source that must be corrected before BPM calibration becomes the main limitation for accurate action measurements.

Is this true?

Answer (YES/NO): YES